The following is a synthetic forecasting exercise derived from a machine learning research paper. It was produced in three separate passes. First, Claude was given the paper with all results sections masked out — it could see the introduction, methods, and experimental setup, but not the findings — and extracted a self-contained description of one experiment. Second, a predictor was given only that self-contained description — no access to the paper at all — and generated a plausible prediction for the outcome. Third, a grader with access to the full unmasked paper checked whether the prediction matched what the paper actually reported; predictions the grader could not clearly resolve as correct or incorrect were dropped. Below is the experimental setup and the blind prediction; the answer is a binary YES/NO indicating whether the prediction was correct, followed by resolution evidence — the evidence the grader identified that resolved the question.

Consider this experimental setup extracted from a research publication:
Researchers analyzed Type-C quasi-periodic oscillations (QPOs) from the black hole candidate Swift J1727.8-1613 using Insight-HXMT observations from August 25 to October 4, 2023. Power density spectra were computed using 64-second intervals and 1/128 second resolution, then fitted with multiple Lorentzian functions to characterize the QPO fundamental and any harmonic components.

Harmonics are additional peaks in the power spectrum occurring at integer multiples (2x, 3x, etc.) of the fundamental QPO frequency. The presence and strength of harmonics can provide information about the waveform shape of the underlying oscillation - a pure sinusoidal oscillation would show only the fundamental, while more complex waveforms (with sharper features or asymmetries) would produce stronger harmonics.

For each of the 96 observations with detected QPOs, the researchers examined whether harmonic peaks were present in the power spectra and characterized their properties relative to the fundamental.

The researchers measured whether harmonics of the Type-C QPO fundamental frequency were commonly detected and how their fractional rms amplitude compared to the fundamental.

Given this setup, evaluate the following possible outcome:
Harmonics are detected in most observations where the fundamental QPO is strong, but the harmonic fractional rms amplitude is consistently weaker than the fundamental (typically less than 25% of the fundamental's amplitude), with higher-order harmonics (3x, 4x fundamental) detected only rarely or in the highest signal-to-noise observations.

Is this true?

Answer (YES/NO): NO